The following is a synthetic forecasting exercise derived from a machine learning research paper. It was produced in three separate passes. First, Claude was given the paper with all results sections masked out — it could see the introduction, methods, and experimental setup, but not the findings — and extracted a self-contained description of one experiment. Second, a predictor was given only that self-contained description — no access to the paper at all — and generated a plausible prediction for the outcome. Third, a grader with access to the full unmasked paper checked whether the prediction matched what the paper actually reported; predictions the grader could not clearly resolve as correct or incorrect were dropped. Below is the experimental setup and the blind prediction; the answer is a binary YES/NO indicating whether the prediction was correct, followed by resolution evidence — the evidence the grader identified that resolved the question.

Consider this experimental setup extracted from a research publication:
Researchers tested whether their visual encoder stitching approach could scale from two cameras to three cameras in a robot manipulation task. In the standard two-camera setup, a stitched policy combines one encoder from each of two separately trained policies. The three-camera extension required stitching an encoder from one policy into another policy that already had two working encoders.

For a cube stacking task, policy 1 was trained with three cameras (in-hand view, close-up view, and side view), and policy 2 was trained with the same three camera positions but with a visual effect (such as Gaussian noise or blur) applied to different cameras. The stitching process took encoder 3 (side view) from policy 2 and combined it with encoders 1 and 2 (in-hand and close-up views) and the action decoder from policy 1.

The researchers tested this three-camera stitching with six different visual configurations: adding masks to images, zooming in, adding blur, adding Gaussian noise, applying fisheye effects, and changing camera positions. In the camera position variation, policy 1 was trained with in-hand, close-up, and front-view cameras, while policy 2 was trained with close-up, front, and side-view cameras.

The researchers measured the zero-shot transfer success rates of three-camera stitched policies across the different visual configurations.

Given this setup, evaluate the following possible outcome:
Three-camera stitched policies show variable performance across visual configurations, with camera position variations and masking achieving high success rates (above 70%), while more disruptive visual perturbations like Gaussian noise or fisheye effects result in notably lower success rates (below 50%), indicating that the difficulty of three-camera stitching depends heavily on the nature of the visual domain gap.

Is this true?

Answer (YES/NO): NO